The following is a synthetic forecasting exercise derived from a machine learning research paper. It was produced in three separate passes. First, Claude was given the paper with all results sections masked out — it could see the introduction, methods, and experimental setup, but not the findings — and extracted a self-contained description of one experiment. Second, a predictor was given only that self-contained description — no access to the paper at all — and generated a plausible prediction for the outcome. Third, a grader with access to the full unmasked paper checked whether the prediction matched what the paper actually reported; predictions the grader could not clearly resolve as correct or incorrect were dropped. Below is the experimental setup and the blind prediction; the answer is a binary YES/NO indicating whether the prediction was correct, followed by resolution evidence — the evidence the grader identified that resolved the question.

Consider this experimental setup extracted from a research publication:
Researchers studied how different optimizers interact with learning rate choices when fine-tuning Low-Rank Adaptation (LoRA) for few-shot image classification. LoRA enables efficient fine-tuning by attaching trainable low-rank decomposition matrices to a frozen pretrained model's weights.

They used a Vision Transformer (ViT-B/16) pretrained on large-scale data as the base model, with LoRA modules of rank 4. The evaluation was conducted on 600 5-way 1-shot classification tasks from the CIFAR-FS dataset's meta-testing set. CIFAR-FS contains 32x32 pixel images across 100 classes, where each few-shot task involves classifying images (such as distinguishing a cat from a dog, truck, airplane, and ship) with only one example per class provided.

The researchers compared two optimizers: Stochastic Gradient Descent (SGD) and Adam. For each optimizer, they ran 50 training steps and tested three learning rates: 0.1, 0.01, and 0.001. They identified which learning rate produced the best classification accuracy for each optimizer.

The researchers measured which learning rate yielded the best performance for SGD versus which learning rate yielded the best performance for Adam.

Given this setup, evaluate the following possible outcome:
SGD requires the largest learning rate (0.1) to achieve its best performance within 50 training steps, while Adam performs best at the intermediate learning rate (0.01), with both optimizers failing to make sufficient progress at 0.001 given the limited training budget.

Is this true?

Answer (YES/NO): NO